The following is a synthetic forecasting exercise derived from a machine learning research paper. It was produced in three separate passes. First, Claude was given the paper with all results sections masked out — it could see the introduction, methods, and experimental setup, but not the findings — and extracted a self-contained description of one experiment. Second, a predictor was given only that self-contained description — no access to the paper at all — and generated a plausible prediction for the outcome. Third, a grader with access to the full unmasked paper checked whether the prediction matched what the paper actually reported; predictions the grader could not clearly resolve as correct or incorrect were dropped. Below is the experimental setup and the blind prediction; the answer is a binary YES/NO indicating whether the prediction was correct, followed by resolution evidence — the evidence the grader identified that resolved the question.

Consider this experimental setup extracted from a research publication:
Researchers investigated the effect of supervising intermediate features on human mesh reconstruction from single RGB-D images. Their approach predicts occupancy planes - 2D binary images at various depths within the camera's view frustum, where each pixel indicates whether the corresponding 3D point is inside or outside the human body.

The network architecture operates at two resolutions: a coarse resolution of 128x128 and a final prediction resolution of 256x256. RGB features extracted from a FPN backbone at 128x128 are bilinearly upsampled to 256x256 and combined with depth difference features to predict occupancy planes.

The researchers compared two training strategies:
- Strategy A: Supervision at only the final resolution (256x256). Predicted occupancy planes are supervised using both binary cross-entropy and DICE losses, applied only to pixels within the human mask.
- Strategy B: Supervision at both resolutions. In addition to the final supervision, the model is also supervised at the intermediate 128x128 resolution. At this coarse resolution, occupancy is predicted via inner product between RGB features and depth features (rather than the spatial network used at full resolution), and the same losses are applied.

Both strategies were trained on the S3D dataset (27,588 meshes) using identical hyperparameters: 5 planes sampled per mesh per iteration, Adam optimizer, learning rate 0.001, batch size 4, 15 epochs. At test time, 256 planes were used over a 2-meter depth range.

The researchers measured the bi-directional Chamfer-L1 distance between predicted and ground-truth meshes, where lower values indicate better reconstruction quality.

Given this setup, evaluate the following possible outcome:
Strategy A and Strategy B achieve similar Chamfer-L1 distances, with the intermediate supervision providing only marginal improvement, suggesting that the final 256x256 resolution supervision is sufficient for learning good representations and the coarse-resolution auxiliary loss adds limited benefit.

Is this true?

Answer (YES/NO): YES